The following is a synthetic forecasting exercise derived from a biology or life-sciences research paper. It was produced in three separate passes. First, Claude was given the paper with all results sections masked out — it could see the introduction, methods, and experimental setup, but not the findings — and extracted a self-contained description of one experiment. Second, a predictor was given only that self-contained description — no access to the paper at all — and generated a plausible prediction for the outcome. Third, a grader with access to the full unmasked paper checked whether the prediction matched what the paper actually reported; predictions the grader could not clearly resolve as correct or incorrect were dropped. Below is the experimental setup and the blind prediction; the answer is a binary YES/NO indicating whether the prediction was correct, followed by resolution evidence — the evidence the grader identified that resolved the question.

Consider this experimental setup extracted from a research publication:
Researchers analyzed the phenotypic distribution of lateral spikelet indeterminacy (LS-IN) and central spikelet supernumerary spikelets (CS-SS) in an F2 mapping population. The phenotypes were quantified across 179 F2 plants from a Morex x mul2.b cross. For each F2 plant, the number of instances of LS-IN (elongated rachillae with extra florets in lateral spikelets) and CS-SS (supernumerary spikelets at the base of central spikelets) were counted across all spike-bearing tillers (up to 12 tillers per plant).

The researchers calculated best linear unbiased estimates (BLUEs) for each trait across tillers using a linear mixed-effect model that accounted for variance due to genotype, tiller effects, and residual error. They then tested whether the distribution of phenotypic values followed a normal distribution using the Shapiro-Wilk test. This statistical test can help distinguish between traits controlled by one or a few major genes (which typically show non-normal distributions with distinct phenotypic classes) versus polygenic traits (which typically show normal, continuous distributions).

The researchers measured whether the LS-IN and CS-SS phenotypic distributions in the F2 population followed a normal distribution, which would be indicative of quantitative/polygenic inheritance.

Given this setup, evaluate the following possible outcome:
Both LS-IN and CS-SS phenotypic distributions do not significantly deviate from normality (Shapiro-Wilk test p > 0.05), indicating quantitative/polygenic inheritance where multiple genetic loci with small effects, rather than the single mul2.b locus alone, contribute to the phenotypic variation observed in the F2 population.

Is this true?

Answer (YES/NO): NO